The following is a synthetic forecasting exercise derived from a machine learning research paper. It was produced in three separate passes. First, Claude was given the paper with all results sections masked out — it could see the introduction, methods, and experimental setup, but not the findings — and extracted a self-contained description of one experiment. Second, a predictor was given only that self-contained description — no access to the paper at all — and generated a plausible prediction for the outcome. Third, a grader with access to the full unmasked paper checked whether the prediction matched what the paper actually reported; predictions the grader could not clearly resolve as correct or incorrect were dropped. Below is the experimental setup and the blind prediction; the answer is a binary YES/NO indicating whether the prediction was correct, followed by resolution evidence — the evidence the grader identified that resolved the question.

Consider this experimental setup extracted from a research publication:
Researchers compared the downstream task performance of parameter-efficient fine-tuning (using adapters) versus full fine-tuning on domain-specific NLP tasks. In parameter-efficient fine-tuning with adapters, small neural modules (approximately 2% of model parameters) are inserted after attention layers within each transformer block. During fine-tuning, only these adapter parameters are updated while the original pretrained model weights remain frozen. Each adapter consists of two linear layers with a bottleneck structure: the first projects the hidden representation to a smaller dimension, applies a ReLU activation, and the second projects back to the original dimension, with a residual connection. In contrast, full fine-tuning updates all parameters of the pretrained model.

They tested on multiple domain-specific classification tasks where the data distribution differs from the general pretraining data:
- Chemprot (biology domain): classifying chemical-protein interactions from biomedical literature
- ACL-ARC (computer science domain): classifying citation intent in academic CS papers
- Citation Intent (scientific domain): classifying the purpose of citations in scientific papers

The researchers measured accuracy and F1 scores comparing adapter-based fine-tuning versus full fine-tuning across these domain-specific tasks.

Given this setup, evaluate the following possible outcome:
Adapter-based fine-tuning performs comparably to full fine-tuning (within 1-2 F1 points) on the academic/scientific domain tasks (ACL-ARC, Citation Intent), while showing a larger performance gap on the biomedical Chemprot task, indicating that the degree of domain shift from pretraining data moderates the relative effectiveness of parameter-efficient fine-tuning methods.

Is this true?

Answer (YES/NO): NO